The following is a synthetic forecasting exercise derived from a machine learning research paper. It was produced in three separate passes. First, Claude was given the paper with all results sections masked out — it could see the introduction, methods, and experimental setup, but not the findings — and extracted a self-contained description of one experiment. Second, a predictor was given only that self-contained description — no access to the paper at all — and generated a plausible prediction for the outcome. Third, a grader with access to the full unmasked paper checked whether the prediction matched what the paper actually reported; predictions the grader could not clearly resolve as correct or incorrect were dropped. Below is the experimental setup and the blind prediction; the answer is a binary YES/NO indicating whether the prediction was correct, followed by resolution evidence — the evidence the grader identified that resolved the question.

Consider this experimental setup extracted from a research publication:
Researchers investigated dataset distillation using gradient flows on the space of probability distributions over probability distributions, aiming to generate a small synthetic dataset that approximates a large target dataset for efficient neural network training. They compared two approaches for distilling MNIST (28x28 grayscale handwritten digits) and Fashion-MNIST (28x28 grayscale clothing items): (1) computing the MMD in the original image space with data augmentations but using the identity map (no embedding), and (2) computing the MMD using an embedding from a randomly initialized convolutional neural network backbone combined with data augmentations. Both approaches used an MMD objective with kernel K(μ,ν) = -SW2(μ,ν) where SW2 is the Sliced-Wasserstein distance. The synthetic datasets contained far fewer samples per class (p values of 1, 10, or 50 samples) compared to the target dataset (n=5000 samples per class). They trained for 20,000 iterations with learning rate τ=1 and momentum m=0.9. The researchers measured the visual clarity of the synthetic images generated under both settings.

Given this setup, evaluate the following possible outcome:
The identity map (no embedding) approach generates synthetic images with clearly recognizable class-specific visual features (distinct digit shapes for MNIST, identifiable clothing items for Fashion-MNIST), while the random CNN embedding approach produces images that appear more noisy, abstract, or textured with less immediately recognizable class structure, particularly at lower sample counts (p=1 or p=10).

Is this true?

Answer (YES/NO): NO